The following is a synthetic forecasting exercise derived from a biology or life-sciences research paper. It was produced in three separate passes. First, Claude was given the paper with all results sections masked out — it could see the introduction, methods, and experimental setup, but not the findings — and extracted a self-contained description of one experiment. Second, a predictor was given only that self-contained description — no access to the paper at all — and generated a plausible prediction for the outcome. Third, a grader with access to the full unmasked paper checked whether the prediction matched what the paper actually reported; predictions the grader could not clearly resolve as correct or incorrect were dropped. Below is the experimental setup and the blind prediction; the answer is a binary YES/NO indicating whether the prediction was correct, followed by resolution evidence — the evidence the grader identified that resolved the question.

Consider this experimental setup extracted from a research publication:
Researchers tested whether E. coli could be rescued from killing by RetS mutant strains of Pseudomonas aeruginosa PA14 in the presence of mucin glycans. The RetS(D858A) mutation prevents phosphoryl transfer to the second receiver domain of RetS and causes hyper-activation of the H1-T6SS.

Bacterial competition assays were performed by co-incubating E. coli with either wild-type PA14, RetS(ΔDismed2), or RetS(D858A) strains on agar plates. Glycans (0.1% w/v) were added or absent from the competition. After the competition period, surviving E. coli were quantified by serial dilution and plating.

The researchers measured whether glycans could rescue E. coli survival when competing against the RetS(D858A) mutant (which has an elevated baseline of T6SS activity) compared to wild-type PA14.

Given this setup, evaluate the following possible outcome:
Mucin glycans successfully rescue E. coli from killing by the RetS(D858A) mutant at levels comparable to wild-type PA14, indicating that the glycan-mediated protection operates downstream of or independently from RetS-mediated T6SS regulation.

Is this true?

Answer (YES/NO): NO